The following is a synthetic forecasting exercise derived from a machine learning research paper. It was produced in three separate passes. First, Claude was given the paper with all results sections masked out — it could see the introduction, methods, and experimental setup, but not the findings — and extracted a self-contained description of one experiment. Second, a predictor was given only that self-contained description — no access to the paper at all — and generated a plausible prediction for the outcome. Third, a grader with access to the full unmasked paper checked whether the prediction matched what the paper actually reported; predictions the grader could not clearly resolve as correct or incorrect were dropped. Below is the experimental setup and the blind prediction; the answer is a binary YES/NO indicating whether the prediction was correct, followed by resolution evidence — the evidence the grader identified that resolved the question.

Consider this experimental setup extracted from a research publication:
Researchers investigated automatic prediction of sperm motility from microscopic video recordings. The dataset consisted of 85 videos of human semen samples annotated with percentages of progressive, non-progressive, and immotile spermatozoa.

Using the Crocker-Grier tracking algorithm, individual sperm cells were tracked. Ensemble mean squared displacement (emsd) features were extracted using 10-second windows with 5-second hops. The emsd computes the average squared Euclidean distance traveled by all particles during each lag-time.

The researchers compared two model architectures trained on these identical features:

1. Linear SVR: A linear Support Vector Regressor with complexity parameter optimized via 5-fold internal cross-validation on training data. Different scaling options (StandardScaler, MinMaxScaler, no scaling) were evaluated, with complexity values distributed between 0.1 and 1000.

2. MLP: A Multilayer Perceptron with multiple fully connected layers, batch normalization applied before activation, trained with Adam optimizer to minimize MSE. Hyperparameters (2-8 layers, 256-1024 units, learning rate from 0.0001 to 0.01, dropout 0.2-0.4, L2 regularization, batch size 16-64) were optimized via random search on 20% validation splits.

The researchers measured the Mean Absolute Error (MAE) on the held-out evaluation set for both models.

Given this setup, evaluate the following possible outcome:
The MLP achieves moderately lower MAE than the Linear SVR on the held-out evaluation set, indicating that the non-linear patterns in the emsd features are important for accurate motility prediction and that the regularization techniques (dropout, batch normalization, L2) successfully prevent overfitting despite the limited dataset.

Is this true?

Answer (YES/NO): YES